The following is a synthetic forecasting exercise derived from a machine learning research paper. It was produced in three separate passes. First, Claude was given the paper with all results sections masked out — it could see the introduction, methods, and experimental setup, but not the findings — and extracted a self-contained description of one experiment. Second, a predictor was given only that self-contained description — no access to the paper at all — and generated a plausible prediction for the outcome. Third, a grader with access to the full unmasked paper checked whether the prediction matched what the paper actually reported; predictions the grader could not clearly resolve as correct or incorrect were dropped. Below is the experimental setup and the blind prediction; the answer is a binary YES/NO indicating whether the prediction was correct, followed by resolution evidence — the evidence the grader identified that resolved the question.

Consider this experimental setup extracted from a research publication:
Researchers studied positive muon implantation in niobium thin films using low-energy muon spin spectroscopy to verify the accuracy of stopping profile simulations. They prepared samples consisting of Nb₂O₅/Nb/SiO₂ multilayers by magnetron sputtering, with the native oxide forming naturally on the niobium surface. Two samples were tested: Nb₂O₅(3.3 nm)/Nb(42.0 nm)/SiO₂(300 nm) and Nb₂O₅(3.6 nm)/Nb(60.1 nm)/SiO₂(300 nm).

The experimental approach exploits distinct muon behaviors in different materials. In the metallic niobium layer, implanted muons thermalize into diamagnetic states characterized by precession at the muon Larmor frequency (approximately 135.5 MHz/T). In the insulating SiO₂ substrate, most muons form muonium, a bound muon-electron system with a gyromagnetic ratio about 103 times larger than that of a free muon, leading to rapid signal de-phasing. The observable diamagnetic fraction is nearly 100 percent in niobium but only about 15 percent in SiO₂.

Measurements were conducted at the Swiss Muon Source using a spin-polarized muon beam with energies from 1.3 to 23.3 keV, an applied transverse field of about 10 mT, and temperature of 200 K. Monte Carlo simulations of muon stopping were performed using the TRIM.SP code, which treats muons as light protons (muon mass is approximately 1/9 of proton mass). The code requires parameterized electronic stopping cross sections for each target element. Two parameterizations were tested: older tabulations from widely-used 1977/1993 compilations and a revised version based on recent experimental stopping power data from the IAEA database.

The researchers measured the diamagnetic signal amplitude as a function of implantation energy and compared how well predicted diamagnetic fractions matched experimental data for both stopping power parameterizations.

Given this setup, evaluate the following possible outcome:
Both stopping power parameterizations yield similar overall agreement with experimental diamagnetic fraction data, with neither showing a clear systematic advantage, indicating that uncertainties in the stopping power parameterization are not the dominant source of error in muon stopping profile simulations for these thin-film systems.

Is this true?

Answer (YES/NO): NO